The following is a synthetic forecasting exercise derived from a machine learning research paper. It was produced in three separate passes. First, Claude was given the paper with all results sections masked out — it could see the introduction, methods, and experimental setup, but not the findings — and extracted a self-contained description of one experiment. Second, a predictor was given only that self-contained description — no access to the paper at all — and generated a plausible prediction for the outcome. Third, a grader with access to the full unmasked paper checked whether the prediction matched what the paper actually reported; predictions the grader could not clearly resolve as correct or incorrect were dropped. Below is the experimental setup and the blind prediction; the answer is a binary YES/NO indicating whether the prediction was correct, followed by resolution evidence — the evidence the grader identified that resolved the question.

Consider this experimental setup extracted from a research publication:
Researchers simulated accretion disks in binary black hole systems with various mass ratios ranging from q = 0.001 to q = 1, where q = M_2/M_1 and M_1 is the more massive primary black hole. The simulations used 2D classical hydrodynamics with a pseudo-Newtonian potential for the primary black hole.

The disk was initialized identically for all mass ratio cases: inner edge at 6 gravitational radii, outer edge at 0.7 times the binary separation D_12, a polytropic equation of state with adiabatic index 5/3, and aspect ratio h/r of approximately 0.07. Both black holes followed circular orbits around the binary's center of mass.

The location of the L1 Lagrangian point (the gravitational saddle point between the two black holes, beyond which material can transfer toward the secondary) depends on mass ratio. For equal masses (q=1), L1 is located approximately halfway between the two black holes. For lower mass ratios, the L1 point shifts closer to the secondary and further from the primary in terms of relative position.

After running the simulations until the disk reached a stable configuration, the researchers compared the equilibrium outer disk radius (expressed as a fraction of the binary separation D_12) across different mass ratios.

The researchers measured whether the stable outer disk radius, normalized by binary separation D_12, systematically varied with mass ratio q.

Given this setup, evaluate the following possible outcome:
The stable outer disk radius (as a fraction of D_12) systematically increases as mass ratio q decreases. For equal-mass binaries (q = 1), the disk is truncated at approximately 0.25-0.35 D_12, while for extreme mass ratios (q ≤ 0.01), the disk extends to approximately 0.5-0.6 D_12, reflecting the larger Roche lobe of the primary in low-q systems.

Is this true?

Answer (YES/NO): YES